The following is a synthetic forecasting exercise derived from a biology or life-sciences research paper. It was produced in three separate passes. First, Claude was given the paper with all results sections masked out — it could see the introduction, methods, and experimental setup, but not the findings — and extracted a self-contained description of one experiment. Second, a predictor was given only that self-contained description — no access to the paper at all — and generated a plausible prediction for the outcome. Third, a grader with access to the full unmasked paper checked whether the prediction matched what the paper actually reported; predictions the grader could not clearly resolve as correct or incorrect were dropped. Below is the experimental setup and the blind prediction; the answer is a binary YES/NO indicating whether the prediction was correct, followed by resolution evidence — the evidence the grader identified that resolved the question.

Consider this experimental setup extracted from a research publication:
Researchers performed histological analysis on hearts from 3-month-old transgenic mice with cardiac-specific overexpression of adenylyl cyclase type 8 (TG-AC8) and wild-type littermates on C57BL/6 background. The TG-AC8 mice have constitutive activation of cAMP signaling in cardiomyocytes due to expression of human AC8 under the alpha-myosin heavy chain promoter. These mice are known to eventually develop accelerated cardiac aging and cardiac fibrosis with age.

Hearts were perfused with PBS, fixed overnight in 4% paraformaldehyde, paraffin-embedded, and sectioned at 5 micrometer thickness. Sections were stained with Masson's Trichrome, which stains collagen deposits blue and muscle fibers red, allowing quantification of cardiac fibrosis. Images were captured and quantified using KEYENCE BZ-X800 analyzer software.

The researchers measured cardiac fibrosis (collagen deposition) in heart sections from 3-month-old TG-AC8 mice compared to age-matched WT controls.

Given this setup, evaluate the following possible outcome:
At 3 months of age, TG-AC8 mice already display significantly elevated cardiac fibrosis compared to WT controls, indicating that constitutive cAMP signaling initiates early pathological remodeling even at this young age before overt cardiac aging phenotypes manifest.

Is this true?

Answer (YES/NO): NO